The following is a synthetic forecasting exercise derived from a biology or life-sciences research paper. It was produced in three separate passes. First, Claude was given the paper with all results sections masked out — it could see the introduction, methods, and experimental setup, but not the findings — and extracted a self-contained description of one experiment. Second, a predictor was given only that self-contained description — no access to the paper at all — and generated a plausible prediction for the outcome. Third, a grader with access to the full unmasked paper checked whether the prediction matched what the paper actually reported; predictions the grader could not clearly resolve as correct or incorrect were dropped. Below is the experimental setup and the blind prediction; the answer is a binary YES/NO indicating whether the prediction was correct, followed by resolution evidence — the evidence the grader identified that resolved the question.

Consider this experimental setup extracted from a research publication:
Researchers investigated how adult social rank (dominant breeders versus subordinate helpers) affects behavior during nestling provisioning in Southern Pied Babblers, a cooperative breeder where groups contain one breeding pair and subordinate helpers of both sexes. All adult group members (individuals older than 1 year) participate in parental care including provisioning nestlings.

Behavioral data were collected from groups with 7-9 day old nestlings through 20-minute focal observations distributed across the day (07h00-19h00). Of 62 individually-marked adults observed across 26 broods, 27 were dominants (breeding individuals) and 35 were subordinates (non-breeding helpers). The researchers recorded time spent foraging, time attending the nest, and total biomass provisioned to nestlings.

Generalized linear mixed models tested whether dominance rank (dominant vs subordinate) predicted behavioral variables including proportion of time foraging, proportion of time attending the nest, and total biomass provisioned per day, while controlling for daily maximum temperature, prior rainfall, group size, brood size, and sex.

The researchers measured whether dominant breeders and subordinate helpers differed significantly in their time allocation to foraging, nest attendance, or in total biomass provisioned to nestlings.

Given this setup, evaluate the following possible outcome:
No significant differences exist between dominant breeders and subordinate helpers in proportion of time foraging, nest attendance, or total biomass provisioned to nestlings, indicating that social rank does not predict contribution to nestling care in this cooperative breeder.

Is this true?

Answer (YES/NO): NO